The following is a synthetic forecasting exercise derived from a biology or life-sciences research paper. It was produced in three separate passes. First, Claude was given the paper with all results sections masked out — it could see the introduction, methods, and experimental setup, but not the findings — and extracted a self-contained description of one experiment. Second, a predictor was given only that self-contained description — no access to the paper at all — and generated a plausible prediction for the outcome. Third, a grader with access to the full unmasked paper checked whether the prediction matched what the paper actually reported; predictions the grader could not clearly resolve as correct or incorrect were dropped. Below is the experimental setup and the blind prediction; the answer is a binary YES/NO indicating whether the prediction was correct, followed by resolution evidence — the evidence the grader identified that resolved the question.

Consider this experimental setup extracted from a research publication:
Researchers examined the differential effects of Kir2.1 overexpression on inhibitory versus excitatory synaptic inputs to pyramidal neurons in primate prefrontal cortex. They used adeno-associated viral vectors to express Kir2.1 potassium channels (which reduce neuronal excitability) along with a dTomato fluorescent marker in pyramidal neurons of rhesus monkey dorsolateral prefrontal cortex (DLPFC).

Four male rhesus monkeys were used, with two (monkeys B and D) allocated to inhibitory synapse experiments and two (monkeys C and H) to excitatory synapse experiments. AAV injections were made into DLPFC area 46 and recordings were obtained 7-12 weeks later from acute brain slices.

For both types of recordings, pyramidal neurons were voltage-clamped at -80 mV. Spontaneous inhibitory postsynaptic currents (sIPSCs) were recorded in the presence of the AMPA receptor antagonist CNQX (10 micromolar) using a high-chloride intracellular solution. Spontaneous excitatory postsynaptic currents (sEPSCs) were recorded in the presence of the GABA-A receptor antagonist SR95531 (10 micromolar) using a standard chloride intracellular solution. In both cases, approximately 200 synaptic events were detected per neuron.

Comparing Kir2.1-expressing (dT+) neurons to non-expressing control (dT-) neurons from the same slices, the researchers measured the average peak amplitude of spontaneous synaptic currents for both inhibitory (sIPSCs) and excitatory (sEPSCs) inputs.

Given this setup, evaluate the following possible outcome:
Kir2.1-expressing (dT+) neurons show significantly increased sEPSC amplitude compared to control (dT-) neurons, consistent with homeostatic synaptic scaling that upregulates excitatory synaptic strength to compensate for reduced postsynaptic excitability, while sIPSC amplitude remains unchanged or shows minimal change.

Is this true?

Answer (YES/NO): NO